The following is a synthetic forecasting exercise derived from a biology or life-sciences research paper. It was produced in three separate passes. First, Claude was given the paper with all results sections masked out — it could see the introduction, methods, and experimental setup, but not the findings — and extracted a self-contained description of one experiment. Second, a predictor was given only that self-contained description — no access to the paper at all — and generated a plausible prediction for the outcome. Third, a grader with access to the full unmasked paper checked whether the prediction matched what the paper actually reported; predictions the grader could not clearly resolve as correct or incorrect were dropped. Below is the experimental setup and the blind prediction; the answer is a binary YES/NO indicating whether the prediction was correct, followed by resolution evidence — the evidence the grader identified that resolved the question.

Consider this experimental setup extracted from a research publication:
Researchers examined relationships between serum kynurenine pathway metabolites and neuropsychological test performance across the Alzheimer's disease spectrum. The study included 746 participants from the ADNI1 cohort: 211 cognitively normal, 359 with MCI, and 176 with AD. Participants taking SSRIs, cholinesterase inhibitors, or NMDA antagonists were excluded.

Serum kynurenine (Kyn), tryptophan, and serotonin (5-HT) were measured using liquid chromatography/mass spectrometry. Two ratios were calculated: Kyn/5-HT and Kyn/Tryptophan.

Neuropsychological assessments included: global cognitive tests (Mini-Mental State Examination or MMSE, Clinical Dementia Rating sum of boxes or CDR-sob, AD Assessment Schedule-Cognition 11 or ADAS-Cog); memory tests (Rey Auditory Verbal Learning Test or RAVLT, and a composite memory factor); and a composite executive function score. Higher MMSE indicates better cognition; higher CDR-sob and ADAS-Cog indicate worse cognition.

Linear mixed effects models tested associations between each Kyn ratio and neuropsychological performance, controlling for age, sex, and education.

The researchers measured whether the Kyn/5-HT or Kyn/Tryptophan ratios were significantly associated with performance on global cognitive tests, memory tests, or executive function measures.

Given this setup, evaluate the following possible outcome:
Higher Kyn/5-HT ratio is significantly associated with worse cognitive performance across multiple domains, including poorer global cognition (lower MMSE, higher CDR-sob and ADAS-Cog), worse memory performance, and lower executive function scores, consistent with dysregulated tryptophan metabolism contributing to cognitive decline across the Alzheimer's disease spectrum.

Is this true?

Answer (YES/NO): YES